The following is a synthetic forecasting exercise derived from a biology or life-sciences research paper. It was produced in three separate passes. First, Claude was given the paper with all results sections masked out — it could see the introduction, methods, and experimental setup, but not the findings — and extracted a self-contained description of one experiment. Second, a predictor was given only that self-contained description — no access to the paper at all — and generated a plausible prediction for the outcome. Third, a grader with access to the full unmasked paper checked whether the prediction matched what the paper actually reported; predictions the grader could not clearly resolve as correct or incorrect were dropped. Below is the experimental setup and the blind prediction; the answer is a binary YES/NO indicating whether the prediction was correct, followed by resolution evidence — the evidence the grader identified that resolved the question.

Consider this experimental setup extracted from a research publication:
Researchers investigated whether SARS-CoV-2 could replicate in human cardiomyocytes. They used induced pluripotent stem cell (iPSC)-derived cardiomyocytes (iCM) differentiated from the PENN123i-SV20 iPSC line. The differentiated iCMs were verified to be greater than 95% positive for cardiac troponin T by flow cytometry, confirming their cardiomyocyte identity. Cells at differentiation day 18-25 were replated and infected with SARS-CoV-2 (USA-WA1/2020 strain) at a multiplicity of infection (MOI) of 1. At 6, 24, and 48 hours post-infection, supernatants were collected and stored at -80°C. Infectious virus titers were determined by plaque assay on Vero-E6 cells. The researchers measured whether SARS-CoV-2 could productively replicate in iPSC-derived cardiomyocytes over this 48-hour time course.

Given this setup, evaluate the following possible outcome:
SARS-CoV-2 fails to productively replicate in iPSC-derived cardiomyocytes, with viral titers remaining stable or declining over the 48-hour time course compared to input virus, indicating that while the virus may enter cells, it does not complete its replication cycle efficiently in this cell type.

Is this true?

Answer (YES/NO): NO